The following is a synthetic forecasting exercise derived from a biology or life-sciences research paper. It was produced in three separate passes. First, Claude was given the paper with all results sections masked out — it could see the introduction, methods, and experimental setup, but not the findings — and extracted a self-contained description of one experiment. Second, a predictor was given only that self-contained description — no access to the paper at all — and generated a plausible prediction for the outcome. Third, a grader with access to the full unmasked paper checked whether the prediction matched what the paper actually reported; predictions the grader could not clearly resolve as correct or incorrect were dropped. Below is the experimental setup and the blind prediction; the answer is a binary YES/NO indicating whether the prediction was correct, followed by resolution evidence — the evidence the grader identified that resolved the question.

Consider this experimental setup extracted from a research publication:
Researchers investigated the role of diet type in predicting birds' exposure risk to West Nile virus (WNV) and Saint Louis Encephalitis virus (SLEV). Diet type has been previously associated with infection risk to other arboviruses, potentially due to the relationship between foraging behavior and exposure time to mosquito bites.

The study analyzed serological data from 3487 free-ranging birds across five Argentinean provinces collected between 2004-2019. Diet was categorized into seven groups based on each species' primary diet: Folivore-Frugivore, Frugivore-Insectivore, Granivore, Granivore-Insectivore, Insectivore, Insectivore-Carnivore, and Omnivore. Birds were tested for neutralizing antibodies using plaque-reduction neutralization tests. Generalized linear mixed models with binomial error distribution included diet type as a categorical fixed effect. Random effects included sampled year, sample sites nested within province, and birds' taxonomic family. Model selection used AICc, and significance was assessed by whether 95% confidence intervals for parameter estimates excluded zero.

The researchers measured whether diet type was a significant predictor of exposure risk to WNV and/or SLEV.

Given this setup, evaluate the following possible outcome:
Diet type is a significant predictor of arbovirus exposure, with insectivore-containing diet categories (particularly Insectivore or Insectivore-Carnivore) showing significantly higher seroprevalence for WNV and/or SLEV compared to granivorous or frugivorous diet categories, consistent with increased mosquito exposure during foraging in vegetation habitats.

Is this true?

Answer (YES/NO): NO